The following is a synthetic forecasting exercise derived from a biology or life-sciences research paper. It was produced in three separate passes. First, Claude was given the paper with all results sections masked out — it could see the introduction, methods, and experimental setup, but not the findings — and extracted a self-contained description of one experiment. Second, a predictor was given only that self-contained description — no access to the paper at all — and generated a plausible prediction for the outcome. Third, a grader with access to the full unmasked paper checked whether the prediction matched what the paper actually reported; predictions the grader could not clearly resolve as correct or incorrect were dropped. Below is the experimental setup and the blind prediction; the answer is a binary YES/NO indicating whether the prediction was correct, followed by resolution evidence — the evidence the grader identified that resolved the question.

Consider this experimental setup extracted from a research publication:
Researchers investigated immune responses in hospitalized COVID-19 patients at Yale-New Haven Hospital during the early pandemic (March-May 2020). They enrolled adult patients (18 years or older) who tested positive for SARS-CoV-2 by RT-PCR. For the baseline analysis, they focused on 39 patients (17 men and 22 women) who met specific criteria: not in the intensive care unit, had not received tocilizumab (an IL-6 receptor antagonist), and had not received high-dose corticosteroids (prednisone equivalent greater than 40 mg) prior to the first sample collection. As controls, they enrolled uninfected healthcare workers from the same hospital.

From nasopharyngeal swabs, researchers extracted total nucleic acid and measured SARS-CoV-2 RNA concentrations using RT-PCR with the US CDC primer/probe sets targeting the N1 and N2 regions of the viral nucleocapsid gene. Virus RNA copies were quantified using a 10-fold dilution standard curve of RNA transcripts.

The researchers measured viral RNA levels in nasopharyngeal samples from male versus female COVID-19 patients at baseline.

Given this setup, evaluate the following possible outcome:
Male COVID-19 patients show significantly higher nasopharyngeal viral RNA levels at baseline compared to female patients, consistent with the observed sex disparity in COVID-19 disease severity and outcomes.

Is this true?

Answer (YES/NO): NO